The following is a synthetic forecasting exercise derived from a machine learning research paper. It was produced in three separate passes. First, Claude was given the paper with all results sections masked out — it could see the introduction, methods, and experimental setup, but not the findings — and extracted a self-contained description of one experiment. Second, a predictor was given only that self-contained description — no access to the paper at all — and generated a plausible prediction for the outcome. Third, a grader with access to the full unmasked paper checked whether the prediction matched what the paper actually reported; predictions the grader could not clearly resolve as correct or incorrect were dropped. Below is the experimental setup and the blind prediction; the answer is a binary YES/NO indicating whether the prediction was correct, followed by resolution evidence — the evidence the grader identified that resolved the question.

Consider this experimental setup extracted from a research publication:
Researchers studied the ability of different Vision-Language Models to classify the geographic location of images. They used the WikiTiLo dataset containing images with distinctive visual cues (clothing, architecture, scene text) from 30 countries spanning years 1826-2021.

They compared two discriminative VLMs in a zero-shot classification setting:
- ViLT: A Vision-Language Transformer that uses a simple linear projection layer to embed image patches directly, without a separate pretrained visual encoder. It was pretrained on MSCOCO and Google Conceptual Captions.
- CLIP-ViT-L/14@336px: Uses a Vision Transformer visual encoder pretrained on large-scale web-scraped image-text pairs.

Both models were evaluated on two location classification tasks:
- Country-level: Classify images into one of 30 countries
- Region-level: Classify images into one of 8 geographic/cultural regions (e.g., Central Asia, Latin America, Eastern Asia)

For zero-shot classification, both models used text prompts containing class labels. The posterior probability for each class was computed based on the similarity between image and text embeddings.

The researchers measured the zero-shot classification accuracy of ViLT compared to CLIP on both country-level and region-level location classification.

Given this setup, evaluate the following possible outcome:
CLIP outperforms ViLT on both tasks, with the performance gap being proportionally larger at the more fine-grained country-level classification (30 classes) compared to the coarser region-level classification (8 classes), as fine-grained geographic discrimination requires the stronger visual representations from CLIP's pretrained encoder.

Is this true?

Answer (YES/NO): YES